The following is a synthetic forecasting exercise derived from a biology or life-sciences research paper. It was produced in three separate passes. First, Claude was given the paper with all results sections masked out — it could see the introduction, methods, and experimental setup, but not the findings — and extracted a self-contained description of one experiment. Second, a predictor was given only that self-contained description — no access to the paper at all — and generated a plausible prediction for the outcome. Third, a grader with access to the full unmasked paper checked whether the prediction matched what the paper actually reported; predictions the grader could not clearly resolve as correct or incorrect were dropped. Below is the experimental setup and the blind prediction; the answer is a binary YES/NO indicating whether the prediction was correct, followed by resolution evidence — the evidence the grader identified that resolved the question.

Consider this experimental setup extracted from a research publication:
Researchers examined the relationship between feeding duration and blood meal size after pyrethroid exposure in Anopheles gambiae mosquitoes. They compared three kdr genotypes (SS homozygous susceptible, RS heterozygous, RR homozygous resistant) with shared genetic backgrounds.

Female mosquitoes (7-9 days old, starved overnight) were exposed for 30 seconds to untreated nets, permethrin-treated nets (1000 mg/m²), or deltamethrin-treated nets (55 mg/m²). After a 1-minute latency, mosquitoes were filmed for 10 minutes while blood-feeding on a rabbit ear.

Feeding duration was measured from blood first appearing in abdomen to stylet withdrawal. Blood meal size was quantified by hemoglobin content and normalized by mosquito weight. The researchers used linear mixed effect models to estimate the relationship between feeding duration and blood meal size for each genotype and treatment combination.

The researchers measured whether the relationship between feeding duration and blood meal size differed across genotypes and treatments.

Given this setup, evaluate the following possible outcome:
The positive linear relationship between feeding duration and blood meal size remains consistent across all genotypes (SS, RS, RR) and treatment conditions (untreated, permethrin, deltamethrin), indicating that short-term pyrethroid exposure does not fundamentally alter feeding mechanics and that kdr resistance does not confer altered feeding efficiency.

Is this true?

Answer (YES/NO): NO